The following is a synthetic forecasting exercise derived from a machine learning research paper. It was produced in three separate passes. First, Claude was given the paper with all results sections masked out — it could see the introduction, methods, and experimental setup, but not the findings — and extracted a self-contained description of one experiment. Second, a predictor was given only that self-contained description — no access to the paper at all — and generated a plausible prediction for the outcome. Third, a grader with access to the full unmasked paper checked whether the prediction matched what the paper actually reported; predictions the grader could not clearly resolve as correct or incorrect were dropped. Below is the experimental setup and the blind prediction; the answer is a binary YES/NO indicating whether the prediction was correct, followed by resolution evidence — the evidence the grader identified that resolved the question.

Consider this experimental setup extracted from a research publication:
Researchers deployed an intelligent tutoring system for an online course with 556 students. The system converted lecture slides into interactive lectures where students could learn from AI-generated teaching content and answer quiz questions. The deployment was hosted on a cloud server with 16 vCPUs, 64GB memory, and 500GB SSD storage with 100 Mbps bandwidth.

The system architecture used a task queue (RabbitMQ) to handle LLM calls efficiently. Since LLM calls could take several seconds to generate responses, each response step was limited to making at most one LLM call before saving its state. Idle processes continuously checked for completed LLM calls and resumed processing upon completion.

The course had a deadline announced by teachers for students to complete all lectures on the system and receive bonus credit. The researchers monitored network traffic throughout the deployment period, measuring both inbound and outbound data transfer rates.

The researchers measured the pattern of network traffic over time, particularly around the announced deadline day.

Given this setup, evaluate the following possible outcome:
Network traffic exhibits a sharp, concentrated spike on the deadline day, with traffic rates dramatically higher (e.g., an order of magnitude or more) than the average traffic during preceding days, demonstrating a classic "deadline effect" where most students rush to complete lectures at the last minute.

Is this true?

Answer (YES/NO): NO